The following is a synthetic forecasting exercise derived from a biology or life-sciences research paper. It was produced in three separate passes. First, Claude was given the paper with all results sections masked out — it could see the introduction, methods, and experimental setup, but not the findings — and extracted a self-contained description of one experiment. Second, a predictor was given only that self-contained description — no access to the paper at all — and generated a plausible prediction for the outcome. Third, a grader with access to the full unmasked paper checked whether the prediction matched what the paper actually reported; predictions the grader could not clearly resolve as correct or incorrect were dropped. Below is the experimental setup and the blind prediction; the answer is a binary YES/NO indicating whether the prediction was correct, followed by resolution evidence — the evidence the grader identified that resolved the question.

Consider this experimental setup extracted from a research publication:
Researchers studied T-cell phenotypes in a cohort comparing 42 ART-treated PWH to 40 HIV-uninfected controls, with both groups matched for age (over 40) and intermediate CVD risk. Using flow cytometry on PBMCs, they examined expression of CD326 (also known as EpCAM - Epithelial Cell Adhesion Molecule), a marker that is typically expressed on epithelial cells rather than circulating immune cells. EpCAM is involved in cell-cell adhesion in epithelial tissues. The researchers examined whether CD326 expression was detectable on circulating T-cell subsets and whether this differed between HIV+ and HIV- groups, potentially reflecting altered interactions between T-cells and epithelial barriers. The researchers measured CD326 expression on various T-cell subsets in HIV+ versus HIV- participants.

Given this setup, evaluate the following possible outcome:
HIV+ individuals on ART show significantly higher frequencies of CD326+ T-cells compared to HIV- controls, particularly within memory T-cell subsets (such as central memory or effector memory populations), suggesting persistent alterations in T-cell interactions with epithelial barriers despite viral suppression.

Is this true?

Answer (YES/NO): NO